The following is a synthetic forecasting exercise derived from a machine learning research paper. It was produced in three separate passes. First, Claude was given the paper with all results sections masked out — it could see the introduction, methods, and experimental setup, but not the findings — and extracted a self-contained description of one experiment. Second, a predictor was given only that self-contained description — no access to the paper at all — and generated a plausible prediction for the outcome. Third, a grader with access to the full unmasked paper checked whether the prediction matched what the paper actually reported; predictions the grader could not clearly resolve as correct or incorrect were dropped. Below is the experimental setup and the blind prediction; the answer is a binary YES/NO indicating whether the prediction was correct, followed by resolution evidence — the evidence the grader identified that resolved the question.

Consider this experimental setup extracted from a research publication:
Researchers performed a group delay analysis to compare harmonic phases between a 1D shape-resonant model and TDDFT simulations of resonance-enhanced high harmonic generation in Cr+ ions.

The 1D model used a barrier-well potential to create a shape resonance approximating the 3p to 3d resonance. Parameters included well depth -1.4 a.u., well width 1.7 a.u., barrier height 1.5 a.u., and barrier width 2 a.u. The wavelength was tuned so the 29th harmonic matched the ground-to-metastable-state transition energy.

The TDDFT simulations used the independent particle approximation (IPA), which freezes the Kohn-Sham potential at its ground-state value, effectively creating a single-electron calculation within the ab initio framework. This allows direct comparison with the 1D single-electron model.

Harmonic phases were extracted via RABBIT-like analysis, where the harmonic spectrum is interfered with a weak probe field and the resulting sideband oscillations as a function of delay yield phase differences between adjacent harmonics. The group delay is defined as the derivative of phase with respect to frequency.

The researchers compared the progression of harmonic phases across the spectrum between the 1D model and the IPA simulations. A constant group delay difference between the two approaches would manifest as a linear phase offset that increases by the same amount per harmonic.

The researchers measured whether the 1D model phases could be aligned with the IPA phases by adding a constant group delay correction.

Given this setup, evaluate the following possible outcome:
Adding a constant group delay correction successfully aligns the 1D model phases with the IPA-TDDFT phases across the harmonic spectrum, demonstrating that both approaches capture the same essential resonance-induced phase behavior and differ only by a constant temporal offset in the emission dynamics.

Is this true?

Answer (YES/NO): YES